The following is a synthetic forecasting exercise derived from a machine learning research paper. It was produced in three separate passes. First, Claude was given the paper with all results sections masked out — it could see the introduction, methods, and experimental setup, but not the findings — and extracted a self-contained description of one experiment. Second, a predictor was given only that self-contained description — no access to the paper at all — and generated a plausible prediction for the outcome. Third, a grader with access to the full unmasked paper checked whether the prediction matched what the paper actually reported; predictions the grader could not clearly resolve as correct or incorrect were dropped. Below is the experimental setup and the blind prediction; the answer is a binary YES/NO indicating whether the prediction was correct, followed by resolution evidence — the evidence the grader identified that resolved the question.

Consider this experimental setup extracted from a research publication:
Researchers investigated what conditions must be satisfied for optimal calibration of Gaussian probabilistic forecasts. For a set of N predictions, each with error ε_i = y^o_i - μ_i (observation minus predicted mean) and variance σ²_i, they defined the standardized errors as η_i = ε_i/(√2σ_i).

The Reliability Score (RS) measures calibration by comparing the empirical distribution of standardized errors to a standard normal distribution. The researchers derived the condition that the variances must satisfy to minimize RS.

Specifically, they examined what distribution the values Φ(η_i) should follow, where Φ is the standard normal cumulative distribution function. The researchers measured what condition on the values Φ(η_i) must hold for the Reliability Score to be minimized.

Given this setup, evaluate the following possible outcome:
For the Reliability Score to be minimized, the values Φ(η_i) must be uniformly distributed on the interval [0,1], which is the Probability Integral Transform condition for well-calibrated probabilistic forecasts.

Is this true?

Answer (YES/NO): YES